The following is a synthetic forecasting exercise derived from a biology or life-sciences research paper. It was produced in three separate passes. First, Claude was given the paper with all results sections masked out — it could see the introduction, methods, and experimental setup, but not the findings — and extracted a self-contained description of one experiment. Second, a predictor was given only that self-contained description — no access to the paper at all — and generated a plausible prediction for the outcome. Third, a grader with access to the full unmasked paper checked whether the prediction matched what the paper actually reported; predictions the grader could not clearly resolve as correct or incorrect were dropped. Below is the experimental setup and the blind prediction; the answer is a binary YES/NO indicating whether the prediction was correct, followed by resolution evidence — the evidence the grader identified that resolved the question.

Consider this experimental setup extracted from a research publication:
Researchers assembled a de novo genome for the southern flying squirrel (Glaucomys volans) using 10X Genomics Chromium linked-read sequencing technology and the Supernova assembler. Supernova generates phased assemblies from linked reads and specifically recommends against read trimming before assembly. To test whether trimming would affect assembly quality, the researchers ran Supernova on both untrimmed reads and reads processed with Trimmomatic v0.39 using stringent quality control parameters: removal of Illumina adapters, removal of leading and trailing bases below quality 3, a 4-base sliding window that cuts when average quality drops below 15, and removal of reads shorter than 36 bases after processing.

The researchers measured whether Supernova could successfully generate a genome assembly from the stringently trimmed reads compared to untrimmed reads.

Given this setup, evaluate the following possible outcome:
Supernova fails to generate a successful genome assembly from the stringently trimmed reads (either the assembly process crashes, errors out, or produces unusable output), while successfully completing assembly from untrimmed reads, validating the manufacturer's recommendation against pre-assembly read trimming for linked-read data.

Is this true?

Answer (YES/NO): YES